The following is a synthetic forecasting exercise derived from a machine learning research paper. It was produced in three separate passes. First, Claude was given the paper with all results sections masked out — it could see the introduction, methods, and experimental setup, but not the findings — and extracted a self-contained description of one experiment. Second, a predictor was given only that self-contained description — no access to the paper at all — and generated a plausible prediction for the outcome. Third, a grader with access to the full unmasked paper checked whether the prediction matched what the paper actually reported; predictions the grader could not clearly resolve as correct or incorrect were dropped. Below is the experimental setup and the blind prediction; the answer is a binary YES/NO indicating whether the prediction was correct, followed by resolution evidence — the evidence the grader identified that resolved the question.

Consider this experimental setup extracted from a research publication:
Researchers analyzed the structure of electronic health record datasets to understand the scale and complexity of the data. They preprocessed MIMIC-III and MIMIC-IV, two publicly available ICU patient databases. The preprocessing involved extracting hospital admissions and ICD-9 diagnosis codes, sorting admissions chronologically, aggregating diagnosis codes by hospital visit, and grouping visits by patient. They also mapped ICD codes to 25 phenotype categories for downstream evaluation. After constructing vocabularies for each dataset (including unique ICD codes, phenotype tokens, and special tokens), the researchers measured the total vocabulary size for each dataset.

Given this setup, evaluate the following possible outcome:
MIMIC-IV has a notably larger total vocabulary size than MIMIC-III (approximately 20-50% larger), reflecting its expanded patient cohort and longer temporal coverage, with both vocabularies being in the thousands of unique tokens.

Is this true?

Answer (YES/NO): YES